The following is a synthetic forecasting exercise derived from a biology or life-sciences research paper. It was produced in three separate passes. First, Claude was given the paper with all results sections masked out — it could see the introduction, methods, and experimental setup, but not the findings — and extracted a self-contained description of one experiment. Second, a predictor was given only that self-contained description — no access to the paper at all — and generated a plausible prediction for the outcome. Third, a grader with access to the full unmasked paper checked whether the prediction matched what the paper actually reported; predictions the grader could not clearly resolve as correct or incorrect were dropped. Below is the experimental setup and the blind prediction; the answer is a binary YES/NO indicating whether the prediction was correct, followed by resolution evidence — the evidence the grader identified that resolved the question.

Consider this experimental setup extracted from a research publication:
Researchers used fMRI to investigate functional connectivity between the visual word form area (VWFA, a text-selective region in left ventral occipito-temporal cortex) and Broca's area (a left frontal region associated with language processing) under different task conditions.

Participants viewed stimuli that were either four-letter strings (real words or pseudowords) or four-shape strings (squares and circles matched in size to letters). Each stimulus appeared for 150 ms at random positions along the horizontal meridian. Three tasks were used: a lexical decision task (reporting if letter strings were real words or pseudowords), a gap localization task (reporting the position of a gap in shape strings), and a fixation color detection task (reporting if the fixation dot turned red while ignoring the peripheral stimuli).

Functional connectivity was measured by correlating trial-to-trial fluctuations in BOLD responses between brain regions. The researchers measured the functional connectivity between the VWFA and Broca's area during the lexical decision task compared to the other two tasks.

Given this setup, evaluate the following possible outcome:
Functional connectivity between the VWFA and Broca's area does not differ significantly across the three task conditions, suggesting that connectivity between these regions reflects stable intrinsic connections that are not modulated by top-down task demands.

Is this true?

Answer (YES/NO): NO